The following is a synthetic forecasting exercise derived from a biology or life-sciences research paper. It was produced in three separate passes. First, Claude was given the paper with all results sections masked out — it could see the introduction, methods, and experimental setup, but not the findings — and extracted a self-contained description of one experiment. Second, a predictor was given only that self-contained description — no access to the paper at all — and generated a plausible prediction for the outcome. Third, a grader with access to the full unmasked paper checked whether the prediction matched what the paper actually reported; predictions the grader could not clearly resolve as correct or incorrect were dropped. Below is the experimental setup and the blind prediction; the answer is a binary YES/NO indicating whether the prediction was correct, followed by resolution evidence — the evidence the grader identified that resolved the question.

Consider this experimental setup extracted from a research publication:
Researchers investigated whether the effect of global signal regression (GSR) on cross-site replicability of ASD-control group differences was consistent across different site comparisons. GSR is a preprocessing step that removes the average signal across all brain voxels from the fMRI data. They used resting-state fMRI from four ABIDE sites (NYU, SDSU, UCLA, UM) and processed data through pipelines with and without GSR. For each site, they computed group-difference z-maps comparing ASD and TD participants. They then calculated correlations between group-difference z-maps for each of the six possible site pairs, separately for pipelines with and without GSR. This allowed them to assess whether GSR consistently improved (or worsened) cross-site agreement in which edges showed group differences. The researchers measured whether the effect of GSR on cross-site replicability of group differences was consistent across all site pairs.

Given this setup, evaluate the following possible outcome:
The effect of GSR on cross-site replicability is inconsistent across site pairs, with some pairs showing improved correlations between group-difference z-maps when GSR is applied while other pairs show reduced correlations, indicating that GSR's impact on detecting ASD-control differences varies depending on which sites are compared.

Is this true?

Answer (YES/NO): YES